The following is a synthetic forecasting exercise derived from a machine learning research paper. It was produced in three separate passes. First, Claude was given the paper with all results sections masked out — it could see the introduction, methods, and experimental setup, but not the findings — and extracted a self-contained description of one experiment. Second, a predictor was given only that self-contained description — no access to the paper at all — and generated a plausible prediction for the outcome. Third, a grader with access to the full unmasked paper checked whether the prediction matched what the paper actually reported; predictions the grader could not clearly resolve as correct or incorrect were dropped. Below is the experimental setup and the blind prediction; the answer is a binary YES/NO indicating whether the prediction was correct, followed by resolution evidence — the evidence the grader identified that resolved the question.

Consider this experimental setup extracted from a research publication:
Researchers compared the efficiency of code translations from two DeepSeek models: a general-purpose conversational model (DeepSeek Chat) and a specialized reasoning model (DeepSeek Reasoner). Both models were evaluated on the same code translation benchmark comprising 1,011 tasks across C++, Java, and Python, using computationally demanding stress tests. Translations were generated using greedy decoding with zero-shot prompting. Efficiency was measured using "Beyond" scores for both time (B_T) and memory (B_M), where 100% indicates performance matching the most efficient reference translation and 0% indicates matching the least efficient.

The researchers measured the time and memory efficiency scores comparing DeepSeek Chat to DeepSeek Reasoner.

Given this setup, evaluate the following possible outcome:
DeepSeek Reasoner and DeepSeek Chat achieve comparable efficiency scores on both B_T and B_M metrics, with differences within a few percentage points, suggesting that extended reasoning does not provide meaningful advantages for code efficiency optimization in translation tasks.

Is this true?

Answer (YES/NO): NO